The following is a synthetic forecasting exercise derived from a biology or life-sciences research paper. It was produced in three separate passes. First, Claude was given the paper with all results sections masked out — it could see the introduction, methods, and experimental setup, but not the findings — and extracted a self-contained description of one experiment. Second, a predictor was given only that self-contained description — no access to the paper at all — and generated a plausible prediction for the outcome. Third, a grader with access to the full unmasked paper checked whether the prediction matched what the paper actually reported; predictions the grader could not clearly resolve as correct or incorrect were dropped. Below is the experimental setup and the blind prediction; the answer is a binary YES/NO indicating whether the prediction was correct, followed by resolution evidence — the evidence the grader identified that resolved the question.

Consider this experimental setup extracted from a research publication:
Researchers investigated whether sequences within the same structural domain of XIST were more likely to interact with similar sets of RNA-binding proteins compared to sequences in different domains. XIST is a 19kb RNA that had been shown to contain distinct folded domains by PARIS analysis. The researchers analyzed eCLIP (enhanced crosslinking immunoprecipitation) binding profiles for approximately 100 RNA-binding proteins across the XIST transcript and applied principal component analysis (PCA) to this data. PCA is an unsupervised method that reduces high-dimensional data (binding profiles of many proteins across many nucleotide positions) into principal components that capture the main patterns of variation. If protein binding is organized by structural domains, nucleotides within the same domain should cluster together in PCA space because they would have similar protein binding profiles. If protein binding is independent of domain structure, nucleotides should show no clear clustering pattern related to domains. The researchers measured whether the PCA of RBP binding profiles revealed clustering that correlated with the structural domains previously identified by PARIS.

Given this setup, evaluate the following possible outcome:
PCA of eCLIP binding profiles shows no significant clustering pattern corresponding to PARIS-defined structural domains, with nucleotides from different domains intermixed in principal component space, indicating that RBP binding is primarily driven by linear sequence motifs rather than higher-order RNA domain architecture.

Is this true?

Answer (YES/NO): NO